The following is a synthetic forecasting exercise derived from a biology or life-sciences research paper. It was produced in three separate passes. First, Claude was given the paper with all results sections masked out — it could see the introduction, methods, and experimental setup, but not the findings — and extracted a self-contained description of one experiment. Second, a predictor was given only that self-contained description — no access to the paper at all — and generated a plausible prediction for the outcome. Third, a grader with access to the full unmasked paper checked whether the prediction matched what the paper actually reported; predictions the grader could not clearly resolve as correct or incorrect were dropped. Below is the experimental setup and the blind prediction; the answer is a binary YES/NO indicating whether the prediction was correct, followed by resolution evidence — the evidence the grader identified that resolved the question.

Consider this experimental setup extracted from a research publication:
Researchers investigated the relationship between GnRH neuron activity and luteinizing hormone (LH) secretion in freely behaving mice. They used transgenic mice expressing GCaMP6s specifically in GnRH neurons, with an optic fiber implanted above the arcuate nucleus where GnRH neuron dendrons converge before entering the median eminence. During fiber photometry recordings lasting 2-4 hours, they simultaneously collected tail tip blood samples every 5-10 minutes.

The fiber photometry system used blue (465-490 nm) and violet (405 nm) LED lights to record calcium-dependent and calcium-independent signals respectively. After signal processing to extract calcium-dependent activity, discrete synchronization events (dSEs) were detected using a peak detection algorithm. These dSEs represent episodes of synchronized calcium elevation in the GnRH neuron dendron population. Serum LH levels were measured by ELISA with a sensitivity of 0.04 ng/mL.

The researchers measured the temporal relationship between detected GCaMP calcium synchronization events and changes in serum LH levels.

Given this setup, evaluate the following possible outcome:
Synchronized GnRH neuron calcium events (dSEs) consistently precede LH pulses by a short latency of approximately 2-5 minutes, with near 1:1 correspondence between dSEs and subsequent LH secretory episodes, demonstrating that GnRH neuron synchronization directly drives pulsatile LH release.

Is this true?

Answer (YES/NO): NO